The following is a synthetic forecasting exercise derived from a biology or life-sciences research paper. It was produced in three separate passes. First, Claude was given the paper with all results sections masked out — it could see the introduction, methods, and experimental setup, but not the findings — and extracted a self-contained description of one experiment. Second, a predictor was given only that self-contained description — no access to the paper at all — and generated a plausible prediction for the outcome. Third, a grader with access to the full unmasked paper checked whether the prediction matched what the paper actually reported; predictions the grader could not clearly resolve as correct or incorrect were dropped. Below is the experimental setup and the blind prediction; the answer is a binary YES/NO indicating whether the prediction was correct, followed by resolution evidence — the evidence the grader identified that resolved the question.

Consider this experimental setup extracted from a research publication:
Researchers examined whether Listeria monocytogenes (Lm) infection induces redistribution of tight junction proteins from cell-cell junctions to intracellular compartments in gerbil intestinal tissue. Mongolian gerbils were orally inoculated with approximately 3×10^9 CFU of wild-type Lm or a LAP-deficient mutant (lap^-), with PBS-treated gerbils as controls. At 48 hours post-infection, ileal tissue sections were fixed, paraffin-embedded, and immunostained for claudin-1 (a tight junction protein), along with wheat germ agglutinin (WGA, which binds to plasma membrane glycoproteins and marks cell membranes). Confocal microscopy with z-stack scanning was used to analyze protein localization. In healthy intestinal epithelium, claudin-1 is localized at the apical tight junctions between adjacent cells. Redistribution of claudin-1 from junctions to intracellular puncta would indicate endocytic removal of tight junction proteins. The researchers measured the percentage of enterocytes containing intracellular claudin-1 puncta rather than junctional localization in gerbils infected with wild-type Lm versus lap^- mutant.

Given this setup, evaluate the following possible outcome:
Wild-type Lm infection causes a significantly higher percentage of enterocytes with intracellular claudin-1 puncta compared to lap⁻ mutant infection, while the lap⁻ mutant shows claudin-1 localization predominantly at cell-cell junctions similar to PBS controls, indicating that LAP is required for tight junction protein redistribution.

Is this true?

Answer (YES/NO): YES